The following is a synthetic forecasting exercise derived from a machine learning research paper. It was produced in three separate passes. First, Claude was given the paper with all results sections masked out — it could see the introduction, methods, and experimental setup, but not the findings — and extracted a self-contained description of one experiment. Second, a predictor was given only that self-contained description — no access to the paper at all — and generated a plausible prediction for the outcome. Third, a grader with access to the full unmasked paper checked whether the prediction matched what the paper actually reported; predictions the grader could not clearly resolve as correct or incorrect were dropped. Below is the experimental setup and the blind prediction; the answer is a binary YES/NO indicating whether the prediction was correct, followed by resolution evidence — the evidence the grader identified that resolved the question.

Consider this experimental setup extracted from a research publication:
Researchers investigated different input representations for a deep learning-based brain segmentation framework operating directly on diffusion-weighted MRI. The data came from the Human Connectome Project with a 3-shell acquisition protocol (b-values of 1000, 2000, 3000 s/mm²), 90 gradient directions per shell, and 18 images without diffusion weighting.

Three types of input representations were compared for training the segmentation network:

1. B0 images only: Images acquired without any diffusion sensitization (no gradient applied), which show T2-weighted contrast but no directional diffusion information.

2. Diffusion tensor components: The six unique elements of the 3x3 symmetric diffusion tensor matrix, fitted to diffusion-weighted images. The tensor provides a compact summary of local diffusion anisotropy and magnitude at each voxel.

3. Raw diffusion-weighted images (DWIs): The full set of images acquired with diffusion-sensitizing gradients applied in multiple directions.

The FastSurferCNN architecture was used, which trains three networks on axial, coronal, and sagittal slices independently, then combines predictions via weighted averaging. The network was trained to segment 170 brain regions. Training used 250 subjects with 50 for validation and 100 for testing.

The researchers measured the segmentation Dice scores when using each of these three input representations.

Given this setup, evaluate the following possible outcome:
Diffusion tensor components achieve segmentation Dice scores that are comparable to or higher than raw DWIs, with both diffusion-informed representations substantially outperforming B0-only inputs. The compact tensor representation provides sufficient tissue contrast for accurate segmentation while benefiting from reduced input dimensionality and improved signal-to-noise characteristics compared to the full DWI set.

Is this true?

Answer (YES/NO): NO